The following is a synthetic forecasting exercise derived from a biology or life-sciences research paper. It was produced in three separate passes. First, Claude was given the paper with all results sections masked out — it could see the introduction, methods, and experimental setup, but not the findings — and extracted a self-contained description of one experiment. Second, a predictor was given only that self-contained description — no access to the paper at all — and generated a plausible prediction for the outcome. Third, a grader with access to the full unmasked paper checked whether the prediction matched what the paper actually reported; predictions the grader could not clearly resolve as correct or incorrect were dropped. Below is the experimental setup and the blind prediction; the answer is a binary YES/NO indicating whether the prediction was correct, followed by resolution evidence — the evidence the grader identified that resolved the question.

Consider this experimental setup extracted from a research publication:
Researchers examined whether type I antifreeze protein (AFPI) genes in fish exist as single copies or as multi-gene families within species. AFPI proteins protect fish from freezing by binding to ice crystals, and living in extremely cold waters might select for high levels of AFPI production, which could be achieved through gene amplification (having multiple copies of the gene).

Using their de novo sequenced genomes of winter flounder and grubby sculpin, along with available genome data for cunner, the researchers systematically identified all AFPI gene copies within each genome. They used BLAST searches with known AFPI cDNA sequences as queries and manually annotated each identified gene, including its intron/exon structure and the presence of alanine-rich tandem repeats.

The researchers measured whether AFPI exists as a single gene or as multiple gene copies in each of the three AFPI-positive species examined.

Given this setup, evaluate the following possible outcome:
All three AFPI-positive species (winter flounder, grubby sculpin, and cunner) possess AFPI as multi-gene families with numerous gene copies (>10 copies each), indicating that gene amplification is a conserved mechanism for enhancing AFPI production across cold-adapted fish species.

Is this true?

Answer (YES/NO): YES